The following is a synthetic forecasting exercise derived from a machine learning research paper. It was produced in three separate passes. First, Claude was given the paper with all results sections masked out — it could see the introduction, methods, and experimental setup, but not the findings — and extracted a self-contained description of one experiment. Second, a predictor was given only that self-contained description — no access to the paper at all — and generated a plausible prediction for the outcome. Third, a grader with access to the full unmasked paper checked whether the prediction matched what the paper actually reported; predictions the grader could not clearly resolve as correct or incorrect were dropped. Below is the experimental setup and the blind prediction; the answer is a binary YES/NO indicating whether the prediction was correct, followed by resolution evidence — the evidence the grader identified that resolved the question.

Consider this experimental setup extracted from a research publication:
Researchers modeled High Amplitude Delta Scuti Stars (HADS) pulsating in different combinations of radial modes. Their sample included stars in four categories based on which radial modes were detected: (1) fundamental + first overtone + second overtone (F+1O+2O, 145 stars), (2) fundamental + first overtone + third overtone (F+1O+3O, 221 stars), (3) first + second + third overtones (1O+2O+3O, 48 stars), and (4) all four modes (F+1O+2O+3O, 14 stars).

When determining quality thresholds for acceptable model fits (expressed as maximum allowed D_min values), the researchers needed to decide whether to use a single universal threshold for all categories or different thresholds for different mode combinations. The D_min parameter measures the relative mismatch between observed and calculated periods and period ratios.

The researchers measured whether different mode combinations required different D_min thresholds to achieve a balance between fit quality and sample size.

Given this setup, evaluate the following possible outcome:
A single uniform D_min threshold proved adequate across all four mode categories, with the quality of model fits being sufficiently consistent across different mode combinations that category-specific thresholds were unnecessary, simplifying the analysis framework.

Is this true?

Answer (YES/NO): NO